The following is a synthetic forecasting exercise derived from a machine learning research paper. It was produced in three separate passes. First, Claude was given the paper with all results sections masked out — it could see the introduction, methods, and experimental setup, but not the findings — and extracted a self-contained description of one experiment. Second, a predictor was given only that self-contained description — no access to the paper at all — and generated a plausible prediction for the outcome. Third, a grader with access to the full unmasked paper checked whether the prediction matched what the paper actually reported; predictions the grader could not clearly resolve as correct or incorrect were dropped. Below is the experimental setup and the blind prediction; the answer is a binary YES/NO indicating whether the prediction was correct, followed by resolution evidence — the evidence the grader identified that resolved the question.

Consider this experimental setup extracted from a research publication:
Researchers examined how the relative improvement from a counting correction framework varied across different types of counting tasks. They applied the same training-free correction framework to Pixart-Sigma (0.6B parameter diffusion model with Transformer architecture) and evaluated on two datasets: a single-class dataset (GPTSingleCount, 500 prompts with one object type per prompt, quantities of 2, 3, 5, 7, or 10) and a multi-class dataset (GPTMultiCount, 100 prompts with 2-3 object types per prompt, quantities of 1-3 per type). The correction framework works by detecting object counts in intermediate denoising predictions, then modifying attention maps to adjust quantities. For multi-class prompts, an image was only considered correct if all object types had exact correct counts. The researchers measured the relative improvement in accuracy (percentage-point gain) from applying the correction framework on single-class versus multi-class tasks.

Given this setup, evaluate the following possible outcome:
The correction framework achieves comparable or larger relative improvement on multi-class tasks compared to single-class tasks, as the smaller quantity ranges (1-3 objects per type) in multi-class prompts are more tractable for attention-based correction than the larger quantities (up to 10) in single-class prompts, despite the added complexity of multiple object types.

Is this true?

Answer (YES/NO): YES